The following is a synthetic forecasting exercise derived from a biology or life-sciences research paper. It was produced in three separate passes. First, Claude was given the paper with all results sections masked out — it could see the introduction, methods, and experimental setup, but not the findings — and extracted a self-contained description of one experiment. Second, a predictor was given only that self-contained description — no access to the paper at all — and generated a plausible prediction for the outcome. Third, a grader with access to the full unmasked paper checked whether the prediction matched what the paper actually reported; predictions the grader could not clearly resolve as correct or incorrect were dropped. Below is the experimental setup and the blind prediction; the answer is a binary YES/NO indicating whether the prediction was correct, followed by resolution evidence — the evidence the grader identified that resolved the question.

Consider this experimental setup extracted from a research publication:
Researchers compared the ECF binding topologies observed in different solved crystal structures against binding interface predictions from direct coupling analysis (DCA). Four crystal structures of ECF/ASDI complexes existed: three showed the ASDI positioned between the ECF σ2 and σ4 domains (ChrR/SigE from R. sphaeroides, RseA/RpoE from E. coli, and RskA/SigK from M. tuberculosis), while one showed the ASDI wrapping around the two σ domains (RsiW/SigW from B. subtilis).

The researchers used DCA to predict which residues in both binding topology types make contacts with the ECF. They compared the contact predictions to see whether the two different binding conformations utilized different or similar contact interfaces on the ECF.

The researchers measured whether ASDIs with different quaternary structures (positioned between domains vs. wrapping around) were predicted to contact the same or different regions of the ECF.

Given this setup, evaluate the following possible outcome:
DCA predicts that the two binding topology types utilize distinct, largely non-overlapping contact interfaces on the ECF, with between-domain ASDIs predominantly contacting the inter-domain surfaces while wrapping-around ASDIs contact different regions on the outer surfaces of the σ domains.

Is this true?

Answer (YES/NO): NO